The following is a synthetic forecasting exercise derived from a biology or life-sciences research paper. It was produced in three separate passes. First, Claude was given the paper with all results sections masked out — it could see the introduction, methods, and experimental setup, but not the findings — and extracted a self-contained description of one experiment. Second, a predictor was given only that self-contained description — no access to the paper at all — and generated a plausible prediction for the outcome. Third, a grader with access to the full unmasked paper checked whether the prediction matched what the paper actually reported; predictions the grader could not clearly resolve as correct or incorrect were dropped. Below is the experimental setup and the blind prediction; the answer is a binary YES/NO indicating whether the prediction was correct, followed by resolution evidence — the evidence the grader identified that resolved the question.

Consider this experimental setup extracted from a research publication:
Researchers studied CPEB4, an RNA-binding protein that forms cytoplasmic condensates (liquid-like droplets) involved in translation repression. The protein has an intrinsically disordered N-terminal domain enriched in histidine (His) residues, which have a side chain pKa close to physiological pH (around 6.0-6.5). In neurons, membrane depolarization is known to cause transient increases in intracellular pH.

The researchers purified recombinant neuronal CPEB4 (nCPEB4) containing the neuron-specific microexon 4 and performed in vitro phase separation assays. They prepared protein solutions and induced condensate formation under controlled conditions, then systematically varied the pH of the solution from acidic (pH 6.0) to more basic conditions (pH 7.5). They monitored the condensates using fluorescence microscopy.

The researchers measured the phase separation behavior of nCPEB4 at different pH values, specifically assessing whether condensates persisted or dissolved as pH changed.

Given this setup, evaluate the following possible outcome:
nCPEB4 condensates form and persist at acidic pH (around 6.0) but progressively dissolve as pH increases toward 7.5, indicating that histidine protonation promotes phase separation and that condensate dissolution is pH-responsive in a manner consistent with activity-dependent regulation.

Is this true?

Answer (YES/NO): YES